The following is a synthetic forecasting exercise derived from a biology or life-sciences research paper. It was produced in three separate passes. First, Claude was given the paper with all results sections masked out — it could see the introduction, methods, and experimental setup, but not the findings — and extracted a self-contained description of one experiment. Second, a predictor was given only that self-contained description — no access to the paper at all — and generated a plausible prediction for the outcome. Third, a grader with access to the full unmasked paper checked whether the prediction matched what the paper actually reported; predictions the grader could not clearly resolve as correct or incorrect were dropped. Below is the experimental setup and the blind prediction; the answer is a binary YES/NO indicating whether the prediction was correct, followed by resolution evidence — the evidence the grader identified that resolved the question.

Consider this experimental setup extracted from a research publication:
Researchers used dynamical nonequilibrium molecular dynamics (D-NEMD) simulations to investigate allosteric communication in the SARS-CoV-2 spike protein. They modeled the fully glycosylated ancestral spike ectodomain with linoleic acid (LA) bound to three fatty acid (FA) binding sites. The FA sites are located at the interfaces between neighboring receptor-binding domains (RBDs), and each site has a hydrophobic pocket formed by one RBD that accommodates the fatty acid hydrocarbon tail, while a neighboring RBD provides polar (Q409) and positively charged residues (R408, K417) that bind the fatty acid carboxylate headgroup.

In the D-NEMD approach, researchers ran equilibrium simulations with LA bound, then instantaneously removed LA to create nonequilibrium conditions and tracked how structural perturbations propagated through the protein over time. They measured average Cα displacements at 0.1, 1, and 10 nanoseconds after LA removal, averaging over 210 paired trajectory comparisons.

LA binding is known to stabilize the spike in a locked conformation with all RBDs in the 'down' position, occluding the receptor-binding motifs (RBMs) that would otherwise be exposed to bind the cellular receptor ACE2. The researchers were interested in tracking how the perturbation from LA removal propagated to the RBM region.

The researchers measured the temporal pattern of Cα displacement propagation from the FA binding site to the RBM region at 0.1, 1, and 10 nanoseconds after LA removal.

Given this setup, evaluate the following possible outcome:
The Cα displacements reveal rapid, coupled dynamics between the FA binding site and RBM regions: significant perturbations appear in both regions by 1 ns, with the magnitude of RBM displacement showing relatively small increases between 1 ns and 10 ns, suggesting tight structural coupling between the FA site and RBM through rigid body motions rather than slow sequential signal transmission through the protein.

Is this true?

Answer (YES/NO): NO